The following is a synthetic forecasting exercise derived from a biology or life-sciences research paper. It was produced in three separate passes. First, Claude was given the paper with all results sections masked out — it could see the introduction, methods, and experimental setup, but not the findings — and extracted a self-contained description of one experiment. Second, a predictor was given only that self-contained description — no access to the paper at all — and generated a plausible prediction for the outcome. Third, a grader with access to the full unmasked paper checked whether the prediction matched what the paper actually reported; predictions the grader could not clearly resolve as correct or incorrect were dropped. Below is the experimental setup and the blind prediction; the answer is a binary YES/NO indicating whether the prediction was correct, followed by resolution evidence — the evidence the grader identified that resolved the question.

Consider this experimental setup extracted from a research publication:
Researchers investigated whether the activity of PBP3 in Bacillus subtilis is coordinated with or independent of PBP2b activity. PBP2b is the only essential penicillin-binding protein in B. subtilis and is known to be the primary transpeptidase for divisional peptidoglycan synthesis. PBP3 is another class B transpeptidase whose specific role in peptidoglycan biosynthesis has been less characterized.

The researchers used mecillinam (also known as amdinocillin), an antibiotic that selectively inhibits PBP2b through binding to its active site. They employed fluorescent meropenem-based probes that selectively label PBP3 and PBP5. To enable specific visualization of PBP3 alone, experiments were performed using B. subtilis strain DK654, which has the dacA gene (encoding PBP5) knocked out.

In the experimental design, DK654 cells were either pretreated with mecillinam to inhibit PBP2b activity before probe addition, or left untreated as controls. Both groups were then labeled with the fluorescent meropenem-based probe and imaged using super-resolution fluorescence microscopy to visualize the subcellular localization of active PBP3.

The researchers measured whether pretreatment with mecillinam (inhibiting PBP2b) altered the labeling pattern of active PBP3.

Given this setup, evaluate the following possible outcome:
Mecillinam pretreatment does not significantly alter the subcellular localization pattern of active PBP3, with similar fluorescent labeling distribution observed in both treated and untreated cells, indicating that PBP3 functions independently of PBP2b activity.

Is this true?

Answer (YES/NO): YES